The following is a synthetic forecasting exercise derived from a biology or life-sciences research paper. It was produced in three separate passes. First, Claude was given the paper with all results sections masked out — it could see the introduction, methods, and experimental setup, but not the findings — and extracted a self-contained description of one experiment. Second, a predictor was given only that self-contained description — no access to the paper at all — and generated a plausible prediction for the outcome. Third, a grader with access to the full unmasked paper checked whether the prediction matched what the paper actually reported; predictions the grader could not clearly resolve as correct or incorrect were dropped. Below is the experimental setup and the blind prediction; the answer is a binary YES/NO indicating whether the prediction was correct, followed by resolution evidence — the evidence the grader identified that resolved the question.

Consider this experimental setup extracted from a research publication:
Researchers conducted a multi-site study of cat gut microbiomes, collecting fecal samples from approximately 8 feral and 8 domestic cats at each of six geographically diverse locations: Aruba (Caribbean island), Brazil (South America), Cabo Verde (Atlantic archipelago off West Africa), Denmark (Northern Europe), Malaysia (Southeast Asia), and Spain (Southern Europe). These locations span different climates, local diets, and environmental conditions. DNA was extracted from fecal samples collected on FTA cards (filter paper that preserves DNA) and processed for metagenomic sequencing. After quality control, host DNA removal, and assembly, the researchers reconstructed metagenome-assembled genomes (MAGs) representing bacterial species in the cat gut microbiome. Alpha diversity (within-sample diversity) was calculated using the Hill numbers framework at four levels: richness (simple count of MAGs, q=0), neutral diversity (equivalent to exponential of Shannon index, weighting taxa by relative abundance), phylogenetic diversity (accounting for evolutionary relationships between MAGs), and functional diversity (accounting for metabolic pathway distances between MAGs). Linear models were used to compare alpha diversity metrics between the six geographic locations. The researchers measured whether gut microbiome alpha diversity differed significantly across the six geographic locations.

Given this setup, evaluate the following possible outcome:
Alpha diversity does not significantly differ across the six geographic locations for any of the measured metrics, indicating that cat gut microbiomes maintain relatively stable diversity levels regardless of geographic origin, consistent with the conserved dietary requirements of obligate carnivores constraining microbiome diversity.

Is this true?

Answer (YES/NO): NO